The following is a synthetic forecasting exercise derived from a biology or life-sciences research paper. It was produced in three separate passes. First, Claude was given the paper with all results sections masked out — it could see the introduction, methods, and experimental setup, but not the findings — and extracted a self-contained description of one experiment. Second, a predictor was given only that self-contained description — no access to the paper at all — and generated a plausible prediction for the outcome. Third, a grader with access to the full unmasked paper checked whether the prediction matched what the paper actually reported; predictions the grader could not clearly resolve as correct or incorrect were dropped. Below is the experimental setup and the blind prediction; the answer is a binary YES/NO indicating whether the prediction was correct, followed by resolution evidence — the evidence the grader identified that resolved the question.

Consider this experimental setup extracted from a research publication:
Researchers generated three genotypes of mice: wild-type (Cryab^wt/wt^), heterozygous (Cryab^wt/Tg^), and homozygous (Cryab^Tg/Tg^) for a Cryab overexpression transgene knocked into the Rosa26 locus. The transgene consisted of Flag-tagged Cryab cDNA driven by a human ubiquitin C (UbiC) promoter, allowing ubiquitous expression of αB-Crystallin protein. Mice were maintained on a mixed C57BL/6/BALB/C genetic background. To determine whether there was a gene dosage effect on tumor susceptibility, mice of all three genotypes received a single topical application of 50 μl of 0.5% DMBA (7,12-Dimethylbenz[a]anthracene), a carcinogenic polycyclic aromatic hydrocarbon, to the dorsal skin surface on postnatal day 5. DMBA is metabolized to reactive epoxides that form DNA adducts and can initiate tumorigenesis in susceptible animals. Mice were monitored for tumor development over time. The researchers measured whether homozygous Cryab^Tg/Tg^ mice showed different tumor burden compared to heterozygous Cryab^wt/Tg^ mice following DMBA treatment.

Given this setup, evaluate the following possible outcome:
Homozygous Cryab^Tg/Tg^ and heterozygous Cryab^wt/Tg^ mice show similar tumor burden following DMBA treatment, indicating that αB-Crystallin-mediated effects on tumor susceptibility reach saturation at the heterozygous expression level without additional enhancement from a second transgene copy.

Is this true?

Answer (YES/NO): NO